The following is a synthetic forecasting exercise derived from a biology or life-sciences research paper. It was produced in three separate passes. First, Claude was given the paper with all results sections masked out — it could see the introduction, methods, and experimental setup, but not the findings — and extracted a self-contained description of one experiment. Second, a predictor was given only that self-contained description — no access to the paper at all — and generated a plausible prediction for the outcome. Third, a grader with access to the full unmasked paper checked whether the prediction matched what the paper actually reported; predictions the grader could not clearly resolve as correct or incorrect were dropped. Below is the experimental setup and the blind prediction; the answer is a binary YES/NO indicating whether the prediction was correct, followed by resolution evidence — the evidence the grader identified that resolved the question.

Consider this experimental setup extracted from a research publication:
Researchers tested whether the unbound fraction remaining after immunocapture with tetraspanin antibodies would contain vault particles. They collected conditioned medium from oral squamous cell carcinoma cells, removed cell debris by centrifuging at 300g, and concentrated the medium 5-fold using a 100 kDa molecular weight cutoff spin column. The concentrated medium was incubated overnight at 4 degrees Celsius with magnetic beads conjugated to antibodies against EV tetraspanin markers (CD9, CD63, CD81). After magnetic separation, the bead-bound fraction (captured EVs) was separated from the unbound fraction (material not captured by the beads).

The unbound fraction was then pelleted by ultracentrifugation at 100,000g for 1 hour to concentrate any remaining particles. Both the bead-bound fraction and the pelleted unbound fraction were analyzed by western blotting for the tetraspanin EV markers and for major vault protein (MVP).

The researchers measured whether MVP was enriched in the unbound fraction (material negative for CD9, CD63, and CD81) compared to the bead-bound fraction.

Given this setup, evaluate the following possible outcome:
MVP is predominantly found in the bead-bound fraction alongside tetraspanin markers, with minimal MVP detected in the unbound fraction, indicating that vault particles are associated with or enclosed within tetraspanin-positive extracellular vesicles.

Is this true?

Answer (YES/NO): NO